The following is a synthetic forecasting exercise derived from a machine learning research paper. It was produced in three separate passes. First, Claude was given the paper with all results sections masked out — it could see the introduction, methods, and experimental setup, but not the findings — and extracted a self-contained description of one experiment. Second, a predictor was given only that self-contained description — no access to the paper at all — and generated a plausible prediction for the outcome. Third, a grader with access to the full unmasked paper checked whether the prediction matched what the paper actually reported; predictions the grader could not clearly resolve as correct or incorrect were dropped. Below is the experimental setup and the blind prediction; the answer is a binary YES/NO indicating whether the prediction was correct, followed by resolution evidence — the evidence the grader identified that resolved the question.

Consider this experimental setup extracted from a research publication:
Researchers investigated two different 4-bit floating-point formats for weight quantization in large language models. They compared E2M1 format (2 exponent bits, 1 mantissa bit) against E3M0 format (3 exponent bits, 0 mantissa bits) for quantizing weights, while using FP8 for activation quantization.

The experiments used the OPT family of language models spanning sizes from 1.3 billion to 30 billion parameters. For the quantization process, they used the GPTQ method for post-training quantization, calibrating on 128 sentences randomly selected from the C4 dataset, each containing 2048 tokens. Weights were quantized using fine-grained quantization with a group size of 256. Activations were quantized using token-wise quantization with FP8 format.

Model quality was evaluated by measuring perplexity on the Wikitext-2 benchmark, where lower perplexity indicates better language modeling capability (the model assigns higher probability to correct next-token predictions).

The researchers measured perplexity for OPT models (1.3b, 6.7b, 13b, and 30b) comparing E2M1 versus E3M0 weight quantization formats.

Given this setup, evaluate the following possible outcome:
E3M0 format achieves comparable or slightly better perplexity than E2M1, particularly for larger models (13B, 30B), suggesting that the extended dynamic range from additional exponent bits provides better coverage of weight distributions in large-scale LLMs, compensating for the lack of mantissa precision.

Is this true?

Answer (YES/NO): NO